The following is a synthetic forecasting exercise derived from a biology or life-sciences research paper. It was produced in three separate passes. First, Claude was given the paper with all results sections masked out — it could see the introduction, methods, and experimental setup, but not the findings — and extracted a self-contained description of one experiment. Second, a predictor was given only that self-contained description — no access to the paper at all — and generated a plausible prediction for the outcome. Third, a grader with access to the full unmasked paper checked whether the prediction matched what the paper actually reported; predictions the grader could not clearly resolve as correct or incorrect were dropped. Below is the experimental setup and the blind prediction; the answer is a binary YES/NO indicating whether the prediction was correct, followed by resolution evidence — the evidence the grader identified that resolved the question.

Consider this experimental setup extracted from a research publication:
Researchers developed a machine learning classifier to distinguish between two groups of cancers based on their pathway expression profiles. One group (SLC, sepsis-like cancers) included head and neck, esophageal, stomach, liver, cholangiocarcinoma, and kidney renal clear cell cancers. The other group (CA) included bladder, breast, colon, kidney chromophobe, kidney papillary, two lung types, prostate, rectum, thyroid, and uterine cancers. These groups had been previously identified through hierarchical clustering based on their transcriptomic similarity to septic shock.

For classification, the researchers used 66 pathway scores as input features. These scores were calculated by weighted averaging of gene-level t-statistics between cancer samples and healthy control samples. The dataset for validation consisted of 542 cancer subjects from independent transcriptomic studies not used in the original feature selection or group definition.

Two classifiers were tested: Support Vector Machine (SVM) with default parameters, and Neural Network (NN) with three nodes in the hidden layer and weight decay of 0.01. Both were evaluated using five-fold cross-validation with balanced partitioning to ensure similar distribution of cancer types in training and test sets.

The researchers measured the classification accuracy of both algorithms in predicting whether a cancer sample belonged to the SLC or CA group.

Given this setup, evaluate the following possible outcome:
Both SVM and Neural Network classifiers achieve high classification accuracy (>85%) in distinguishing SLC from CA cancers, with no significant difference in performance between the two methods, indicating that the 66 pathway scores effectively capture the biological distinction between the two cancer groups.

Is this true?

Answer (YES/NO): YES